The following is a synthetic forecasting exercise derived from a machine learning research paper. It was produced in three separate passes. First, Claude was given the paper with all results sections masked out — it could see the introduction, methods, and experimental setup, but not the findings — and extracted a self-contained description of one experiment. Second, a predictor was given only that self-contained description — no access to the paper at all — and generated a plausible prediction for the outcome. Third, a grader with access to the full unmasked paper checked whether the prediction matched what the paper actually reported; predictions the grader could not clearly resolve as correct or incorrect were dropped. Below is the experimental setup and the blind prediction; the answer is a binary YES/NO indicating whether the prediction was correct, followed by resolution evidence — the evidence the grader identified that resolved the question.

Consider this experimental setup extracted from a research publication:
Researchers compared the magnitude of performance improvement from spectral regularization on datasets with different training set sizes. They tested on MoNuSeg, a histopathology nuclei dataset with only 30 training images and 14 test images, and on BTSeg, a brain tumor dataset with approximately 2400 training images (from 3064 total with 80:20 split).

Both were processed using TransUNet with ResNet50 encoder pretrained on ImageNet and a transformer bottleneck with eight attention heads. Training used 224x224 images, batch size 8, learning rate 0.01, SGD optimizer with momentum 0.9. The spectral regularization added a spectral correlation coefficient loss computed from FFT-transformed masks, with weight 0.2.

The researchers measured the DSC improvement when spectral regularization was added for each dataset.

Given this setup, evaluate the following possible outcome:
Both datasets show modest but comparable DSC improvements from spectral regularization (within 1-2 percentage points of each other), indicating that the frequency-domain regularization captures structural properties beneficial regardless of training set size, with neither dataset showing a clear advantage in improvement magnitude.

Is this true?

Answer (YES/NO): NO